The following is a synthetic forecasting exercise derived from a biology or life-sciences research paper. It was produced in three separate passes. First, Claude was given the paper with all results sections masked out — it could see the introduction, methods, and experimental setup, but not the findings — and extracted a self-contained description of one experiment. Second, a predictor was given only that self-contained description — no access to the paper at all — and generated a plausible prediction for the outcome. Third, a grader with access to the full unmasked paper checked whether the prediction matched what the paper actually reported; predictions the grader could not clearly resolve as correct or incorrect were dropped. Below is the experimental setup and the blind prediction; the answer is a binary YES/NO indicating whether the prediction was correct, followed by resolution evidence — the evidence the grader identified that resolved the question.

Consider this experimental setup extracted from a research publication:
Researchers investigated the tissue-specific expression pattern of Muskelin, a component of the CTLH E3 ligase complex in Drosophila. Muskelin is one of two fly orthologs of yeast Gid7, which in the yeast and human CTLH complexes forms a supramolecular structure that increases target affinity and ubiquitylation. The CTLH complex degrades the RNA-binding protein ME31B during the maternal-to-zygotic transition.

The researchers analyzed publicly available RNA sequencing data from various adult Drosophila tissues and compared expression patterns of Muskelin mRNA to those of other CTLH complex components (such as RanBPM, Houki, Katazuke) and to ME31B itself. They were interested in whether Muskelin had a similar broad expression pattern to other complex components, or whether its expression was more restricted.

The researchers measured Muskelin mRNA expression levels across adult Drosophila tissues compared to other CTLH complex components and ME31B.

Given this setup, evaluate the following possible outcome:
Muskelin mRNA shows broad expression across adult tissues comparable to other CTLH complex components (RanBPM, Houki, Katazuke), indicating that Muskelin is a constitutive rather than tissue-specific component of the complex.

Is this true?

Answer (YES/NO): NO